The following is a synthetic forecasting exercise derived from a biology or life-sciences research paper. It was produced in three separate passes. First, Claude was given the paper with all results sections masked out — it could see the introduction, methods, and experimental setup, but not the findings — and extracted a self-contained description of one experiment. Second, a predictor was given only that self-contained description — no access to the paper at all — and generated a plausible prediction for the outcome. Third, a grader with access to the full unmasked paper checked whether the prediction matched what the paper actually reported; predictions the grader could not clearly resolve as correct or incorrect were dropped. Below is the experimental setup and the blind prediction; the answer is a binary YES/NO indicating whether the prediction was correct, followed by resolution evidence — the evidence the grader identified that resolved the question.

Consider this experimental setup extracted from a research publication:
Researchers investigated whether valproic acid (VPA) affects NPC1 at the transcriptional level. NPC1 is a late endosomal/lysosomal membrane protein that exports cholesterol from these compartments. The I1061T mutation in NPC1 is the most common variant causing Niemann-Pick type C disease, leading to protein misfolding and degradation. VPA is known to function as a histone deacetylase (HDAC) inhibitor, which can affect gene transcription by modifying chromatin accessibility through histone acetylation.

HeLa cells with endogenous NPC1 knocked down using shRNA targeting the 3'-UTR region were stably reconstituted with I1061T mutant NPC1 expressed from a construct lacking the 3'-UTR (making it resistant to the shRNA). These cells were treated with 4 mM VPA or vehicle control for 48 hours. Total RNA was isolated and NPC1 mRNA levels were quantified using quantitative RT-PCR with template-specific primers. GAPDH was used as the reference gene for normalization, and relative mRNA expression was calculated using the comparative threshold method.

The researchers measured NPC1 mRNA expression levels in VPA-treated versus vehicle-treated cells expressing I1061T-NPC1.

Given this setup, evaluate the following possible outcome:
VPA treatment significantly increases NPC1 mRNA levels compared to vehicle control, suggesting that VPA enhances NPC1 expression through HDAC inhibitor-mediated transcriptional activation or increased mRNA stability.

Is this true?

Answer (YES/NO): YES